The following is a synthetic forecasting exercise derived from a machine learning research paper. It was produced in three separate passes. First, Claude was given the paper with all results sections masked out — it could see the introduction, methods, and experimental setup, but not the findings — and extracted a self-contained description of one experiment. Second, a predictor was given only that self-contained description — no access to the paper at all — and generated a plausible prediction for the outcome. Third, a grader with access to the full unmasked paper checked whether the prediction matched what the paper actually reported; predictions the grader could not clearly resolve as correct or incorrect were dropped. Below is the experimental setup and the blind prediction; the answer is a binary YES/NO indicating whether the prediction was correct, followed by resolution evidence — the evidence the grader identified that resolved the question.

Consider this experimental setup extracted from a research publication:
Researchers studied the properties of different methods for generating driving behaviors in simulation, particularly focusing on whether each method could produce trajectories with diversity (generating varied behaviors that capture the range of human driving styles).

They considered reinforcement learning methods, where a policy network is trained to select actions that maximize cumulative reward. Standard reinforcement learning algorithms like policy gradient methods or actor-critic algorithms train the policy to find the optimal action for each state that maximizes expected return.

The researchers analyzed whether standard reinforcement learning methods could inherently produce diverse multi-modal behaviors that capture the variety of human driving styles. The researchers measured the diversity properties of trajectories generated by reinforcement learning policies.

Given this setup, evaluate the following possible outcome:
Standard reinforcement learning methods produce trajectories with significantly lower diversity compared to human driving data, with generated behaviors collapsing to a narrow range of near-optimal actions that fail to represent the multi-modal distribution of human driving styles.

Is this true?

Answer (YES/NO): YES